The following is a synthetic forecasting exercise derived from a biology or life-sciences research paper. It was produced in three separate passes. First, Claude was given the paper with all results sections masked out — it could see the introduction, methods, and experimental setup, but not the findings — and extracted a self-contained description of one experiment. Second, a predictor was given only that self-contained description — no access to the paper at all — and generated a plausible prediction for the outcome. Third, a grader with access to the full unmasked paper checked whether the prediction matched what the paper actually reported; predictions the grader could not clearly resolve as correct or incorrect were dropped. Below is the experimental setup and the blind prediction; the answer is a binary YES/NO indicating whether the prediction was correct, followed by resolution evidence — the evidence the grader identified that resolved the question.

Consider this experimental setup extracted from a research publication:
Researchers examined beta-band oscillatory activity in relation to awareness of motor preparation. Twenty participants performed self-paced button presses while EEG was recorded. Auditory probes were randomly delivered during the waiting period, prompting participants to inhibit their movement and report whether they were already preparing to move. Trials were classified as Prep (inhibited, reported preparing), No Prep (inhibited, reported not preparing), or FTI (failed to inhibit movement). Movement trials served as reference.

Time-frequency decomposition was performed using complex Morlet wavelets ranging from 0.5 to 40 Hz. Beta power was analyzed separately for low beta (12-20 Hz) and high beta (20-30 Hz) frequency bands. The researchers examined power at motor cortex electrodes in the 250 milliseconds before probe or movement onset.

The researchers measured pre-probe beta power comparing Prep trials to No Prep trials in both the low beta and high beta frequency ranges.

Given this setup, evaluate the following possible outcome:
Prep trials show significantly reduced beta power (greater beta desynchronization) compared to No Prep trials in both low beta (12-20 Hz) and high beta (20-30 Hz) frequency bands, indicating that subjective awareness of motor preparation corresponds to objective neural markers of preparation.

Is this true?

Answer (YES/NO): NO